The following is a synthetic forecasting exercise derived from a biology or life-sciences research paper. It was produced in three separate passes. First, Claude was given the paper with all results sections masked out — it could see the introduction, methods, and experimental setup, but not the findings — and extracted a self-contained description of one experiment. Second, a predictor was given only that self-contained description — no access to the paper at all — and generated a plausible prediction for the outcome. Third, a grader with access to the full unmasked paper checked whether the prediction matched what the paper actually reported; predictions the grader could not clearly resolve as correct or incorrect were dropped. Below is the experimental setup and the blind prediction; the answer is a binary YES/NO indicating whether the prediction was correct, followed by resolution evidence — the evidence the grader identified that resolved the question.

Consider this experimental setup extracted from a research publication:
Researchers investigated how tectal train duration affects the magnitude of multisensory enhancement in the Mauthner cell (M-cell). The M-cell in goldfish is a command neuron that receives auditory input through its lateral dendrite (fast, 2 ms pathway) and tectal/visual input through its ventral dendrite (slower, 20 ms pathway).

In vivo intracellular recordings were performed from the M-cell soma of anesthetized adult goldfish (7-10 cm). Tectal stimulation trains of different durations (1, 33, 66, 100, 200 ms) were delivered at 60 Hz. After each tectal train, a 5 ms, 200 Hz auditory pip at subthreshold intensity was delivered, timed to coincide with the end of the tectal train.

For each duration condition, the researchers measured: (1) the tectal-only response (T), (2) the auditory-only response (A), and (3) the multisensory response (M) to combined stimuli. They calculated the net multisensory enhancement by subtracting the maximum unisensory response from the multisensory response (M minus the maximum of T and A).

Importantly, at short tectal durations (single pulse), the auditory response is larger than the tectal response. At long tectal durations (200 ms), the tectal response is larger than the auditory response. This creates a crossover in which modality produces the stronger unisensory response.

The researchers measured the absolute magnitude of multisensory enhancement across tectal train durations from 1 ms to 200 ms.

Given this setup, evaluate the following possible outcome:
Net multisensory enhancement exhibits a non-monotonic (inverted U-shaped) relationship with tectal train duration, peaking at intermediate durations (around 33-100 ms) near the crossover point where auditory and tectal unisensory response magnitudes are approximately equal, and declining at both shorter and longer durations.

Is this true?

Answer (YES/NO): NO